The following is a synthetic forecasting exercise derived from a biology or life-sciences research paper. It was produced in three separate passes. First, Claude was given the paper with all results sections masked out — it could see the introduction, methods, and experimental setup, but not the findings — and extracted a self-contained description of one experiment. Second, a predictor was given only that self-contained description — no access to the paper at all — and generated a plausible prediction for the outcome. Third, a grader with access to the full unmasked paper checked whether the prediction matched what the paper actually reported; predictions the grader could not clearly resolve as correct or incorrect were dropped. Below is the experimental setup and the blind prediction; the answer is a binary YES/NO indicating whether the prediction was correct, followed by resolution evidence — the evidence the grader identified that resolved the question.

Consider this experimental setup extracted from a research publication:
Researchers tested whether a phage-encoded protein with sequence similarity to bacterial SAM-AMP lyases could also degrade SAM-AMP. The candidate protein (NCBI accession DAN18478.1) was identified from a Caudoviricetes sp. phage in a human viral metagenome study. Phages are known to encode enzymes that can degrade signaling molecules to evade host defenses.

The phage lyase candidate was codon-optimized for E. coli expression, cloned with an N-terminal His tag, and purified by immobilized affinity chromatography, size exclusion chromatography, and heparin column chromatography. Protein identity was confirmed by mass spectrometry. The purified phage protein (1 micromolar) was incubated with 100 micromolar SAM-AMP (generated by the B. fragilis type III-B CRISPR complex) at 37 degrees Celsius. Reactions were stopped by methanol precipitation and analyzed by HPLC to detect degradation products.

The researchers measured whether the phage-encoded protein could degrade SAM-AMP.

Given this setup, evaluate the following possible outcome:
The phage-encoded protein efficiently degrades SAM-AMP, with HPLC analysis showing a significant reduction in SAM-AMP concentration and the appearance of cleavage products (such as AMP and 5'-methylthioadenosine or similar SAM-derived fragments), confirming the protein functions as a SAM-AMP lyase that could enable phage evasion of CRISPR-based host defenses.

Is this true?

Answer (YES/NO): NO